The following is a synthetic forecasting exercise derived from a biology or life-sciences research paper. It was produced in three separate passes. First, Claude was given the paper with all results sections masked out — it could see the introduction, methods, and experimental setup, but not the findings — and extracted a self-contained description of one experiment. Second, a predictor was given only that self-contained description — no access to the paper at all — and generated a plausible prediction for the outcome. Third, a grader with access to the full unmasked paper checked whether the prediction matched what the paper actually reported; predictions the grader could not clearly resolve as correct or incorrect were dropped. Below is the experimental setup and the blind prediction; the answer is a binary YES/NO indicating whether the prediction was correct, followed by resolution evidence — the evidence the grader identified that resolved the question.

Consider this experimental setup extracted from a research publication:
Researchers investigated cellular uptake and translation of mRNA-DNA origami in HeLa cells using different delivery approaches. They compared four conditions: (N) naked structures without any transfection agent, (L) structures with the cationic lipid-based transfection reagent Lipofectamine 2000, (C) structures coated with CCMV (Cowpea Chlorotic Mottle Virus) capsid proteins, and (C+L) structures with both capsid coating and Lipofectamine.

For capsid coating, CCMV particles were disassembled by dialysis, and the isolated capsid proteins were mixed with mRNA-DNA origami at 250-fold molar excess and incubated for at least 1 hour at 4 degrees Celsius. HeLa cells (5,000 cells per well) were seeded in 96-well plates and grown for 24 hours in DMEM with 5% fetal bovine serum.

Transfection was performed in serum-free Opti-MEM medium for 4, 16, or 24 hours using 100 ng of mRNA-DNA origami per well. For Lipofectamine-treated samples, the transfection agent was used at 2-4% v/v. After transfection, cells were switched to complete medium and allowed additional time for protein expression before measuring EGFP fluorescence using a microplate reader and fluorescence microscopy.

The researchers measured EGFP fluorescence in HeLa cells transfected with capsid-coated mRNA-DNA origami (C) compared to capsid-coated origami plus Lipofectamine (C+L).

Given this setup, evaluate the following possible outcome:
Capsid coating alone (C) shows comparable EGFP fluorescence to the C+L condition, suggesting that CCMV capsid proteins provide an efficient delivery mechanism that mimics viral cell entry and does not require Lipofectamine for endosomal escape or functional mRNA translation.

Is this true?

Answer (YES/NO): NO